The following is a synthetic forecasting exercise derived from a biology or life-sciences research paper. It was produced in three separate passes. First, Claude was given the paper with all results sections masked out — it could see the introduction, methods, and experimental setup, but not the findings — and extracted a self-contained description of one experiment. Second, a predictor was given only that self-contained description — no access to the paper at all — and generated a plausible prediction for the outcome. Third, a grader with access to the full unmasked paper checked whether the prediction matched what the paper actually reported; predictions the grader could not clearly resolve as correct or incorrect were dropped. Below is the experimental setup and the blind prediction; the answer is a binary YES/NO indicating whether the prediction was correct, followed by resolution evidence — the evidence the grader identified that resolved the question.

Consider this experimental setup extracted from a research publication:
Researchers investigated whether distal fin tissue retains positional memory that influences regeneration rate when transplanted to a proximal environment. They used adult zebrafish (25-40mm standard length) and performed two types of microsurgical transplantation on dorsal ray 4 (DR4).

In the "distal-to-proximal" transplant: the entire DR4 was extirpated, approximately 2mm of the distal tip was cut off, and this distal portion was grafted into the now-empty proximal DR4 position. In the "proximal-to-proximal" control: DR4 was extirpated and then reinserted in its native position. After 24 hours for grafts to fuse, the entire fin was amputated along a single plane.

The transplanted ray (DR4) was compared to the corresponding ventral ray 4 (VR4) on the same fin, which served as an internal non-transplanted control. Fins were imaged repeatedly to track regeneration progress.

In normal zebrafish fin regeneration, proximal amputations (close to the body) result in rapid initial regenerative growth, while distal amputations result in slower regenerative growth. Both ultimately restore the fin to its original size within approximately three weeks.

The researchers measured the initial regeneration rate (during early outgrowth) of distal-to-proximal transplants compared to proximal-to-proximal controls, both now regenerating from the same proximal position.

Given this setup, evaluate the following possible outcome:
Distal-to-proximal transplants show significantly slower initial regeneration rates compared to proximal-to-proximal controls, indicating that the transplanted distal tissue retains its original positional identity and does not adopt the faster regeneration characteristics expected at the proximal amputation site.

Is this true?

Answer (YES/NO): YES